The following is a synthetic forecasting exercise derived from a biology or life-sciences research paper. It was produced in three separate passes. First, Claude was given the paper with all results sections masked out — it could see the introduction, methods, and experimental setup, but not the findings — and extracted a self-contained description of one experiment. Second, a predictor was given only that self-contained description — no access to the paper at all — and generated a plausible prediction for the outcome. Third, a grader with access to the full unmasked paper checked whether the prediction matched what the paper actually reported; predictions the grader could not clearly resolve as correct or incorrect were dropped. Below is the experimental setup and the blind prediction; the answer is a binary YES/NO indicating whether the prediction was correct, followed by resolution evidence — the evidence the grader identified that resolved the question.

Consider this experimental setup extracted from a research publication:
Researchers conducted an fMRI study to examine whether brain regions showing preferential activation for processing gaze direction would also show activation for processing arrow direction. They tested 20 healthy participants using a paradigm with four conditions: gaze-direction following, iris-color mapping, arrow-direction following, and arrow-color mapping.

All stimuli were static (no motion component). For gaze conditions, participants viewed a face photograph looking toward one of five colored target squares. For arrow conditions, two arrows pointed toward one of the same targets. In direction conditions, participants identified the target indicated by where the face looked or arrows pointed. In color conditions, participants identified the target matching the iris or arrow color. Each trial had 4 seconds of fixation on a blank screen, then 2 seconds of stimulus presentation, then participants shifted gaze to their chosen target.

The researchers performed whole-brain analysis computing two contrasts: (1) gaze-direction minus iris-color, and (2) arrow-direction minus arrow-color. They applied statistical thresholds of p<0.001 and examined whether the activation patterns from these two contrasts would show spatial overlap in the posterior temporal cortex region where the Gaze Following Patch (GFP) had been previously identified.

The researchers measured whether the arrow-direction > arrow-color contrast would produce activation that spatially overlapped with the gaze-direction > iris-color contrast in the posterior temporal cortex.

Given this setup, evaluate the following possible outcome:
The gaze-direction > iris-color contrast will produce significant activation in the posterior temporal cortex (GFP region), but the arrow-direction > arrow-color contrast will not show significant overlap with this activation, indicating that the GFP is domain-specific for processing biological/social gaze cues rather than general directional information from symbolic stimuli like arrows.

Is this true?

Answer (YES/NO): NO